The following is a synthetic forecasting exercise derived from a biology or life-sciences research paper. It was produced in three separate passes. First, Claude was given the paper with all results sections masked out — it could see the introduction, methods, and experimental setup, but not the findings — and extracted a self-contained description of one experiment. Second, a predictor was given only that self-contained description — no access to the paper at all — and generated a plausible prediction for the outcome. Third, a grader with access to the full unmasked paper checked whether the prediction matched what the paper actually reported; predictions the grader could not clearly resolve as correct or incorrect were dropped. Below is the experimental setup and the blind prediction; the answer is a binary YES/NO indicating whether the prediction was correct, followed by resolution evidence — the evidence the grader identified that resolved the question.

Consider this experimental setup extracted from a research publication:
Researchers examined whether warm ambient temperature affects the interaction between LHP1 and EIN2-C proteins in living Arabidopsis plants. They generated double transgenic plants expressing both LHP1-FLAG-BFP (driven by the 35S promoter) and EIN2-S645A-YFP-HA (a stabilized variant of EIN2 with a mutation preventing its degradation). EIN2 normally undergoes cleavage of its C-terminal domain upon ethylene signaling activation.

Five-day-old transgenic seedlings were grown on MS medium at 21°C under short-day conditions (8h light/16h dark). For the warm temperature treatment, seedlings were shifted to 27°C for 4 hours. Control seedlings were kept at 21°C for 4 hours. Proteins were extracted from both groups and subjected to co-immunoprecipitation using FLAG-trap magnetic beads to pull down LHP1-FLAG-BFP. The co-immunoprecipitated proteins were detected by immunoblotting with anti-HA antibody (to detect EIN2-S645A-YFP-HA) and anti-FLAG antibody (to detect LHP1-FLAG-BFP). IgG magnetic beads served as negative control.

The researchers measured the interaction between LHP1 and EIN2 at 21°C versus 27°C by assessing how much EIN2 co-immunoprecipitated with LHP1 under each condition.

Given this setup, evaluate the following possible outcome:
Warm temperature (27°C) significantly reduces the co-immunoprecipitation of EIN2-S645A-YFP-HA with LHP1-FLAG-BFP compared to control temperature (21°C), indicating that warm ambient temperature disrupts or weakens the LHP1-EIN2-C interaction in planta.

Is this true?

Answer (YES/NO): NO